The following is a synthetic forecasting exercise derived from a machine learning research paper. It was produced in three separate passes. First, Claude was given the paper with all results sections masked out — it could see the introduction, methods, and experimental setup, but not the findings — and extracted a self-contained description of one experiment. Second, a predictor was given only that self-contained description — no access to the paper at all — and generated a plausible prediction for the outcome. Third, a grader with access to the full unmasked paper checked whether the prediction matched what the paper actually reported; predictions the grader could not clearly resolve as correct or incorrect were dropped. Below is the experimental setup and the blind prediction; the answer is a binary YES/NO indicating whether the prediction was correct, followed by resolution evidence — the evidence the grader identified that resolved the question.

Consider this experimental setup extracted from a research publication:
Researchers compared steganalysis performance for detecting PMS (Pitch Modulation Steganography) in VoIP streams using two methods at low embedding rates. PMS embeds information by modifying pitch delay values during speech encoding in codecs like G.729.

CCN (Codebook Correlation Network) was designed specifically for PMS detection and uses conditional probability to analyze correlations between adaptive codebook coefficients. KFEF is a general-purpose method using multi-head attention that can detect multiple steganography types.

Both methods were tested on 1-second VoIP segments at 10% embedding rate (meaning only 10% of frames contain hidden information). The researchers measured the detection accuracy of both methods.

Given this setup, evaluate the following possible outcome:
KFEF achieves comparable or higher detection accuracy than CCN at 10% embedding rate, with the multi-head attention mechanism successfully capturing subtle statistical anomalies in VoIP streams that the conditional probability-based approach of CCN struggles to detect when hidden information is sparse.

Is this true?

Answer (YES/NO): YES